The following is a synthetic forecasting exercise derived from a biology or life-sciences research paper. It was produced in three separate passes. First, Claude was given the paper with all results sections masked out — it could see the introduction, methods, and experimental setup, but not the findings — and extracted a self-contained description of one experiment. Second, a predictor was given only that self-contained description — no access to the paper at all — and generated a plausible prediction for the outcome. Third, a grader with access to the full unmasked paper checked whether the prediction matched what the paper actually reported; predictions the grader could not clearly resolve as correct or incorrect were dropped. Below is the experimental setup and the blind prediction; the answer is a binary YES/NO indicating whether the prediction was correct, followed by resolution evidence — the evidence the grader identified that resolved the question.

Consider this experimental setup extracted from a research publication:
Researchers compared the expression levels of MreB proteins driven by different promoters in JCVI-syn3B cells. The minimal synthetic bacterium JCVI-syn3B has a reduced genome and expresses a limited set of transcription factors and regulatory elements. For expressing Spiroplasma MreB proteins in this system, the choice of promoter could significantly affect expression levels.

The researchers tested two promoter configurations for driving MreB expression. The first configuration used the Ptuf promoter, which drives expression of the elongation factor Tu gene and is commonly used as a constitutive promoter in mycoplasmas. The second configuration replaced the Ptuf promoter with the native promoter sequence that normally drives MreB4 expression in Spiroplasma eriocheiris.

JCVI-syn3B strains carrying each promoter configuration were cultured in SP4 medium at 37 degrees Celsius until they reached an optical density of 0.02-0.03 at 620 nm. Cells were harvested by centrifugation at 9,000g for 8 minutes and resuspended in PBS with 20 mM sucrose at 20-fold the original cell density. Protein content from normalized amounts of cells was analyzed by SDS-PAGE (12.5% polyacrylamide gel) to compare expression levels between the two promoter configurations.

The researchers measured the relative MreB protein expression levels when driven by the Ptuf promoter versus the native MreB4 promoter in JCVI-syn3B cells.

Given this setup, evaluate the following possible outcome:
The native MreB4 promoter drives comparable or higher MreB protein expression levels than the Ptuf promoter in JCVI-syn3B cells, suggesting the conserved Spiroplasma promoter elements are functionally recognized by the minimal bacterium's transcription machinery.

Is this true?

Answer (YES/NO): YES